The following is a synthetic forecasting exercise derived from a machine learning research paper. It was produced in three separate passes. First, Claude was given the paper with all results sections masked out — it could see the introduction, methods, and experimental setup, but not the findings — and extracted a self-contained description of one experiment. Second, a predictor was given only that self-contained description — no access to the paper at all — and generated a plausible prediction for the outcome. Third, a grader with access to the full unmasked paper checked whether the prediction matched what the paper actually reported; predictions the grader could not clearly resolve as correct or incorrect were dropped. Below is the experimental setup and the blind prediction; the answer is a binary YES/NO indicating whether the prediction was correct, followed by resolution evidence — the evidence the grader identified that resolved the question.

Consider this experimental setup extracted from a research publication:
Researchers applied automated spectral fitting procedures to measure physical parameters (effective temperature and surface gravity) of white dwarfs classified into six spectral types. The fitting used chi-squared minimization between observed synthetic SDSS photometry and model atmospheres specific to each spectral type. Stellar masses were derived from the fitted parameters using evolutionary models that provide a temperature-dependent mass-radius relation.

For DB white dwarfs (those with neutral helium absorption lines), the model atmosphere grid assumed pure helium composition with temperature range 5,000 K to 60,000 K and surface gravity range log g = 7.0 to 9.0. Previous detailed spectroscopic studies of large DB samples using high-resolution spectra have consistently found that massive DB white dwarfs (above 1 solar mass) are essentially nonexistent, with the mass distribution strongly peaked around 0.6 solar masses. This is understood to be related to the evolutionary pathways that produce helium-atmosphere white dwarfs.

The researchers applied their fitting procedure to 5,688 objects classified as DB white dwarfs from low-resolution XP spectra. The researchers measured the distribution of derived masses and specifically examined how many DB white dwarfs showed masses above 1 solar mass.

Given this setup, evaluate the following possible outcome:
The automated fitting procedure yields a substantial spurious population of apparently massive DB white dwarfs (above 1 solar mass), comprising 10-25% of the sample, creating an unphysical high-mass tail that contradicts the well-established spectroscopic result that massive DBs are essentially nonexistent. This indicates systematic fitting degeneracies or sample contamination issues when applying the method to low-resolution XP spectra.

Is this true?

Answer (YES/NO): NO